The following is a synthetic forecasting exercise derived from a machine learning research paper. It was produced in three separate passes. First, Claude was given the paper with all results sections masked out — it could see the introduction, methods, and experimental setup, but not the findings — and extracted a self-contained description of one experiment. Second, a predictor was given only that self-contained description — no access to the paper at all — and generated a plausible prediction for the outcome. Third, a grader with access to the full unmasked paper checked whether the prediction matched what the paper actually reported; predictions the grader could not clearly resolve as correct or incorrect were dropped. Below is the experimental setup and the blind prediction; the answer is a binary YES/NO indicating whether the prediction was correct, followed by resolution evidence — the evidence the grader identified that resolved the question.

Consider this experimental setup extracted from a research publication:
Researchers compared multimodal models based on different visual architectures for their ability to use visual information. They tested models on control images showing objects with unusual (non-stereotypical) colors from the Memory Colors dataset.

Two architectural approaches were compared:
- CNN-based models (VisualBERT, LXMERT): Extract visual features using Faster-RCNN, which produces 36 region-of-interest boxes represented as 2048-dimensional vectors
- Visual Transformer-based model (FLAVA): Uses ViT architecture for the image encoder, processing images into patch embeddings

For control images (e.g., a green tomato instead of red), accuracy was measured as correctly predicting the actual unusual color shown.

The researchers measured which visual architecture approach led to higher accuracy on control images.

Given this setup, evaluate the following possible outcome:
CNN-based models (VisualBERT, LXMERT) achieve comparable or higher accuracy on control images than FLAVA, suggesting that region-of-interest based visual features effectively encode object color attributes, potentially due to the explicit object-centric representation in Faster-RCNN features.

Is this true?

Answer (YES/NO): NO